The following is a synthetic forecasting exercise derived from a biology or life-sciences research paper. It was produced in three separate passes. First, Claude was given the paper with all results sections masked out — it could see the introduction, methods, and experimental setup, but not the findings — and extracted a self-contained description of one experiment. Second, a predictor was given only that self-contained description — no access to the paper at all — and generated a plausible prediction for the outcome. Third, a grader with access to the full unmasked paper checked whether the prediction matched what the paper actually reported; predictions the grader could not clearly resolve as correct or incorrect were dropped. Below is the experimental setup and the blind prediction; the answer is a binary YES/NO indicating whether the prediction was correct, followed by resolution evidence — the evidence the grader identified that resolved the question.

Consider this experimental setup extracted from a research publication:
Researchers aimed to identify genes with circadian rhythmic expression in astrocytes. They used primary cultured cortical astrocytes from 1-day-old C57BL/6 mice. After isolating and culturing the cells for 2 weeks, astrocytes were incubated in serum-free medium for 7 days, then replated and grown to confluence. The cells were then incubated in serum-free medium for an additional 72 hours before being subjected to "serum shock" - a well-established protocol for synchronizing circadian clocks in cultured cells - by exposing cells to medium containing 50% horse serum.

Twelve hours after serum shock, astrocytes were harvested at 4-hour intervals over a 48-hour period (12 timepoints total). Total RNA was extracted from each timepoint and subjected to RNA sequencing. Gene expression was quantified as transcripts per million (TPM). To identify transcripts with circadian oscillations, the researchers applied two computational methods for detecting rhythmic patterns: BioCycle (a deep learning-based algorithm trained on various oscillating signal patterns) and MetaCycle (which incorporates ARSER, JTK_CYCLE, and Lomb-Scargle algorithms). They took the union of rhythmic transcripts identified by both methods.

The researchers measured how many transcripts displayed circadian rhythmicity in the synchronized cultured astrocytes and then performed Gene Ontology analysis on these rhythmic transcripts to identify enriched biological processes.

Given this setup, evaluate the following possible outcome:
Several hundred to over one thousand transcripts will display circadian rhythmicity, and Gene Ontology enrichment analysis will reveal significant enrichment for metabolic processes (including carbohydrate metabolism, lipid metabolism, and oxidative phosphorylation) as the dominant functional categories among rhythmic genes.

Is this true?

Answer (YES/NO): NO